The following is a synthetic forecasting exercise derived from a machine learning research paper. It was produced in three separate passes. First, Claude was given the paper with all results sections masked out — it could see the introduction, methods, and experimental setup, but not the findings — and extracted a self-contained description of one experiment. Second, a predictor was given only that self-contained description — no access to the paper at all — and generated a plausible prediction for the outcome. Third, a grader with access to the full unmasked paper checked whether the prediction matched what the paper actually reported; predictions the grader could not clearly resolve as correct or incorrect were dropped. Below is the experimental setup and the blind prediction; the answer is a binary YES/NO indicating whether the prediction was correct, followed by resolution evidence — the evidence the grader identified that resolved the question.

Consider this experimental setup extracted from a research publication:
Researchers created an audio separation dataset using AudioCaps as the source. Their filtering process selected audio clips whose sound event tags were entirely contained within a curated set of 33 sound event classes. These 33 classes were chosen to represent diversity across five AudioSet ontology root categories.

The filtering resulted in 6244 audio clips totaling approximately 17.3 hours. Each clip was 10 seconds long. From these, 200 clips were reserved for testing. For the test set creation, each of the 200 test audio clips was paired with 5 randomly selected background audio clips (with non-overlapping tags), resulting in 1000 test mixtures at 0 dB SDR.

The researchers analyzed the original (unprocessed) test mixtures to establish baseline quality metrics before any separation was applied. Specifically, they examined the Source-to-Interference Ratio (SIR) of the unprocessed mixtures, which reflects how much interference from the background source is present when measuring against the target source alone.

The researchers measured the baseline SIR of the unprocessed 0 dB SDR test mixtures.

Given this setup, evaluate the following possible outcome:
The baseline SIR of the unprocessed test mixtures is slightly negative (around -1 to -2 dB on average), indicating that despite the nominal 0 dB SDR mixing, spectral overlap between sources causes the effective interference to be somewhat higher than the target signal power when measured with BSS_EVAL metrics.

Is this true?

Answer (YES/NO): NO